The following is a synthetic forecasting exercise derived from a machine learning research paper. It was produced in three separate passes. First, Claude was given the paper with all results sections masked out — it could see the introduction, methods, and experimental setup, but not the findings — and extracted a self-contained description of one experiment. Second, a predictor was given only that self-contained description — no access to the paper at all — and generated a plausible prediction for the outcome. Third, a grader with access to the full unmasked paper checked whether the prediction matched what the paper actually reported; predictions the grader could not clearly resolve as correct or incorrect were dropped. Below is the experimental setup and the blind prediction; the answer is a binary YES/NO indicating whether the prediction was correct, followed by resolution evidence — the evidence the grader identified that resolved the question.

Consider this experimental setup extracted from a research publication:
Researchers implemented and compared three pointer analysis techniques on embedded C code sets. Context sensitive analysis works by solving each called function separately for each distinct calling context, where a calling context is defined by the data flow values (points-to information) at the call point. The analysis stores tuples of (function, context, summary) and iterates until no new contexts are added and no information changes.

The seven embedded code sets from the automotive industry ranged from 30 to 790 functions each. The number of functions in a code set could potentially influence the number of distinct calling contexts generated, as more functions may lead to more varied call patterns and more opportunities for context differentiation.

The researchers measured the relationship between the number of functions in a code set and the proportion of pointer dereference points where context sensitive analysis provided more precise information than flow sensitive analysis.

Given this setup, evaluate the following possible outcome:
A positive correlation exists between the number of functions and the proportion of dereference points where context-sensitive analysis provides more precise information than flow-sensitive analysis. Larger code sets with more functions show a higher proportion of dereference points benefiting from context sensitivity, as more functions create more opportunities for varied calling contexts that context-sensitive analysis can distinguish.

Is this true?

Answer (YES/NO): NO